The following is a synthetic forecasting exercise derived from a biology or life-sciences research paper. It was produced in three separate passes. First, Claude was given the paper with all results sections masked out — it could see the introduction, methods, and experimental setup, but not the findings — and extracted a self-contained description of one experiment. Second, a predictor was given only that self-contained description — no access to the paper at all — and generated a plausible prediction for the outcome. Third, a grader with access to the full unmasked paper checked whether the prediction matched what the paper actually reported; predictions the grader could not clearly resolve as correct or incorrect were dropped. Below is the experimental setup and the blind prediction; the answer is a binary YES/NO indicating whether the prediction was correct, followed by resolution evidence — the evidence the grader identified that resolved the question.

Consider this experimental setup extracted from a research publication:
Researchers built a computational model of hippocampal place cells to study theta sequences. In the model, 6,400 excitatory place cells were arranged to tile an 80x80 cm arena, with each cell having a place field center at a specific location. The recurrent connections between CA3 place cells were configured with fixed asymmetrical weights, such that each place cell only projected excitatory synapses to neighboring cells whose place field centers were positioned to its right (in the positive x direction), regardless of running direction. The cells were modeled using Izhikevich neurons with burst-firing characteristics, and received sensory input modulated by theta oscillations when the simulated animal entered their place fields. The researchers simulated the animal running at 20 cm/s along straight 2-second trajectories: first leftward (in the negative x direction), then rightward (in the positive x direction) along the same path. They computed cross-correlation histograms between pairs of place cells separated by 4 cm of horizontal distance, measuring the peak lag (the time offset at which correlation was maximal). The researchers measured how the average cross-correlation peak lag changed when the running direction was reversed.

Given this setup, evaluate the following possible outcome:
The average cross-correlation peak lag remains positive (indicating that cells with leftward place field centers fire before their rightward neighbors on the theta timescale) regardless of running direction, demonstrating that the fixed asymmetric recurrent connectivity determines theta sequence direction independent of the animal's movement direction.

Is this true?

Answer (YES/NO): YES